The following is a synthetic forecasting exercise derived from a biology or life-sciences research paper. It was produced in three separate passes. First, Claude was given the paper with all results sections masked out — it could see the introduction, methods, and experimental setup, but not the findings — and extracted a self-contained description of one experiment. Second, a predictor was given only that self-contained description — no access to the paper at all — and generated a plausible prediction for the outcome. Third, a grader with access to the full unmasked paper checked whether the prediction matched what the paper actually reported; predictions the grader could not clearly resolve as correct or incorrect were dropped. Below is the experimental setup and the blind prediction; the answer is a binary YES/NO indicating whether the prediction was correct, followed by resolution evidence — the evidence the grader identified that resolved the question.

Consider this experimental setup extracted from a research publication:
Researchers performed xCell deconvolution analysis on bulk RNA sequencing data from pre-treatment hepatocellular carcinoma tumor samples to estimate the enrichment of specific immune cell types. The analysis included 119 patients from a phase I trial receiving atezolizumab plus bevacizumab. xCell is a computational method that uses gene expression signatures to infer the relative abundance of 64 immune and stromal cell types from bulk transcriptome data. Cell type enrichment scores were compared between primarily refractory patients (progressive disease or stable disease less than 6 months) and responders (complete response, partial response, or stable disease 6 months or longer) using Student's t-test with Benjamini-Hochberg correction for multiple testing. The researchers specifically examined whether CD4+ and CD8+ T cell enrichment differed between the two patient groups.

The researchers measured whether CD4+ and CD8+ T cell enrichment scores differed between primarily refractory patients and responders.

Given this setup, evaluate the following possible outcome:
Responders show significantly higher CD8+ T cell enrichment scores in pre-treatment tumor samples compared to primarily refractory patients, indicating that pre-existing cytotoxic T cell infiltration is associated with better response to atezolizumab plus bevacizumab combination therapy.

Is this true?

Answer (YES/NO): YES